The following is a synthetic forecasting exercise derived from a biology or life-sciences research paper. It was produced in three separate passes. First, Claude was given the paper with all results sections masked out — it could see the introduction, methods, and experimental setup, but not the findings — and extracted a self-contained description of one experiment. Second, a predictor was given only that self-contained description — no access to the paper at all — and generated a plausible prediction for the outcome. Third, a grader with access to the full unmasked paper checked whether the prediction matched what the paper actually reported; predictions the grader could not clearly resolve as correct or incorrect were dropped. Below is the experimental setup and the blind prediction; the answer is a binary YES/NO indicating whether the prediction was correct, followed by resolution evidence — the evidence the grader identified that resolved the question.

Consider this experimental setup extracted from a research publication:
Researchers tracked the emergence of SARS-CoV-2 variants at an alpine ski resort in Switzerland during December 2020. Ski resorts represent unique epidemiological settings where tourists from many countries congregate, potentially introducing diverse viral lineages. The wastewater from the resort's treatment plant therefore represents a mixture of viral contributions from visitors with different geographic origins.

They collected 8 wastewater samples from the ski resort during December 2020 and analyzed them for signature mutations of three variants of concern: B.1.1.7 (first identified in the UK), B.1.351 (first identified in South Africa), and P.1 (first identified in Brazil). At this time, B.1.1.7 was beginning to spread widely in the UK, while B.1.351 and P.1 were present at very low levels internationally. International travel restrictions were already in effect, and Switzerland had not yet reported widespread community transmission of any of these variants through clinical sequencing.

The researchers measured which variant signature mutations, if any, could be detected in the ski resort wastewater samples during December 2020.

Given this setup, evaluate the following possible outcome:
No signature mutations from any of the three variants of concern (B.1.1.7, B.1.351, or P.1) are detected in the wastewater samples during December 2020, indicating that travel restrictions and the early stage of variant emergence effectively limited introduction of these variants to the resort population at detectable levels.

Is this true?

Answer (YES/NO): NO